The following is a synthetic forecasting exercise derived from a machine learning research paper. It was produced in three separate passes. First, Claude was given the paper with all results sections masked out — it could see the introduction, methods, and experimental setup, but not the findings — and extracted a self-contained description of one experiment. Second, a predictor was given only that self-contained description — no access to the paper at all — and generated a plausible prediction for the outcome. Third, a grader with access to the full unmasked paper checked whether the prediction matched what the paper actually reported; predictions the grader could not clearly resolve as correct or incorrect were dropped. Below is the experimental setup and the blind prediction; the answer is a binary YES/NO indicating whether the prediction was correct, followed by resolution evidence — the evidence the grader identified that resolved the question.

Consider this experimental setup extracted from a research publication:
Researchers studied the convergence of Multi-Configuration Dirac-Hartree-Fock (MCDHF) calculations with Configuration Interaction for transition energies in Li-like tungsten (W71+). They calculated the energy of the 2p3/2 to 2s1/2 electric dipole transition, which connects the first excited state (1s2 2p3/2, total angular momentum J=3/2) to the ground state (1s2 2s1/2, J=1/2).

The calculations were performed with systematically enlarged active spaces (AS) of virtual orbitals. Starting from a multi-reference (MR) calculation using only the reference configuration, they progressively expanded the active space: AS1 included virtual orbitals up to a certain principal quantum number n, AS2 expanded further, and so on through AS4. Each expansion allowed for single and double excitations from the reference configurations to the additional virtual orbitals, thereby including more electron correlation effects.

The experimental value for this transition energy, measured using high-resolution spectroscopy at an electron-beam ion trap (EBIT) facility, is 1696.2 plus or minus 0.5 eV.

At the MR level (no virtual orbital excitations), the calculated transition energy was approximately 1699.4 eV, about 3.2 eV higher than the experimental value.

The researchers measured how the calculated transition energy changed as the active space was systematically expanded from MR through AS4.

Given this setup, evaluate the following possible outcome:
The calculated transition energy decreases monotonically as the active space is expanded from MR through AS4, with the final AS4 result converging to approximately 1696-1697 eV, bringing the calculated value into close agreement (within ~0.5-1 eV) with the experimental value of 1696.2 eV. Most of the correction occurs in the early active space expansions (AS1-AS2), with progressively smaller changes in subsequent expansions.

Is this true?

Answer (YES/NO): YES